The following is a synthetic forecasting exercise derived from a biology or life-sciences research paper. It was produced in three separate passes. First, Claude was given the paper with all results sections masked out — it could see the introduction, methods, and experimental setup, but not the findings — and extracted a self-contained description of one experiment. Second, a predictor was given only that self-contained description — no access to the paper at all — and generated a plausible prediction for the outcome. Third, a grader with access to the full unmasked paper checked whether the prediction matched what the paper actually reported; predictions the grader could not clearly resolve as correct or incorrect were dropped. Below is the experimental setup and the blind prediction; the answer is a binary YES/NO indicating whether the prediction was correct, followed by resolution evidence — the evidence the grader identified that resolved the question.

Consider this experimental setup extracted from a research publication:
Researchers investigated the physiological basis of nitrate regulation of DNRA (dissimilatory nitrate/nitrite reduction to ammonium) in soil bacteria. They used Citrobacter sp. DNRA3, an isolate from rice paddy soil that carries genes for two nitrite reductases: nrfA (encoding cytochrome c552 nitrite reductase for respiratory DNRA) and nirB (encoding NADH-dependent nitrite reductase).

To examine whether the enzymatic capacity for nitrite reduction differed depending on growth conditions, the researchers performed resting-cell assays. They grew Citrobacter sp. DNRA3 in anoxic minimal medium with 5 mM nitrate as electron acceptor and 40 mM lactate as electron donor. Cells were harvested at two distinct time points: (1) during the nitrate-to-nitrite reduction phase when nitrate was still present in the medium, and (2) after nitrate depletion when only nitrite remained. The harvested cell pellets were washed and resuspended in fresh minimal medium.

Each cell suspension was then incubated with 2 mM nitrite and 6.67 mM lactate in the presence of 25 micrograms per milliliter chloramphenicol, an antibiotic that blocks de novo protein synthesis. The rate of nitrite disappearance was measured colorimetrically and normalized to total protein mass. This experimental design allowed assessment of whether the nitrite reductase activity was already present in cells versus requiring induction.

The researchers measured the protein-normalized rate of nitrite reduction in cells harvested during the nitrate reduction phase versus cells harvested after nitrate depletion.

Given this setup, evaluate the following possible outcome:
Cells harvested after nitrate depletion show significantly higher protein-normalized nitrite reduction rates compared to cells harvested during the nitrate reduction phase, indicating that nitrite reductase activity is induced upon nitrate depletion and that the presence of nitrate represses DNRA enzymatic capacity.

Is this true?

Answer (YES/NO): YES